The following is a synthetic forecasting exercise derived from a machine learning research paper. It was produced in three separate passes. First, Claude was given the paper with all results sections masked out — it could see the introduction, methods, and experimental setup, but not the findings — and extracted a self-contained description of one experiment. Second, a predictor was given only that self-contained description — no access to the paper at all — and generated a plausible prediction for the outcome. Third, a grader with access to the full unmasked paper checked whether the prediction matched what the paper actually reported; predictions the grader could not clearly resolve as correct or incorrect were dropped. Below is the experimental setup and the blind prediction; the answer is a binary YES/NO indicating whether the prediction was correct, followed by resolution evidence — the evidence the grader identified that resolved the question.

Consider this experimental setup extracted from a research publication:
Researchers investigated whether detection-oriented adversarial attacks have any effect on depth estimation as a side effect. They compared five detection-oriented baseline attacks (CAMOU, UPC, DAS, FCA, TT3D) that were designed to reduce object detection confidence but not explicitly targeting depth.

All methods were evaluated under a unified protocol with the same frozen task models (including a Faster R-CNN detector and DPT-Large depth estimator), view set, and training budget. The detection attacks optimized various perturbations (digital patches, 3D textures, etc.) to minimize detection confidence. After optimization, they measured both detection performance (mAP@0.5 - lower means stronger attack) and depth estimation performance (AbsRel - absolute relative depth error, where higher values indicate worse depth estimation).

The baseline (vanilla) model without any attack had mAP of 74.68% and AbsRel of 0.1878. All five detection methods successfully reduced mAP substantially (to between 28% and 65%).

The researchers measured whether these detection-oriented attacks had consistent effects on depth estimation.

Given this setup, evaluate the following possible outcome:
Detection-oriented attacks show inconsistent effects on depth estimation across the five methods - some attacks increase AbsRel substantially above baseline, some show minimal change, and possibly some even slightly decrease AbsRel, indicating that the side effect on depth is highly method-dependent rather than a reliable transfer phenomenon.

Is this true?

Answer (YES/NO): NO